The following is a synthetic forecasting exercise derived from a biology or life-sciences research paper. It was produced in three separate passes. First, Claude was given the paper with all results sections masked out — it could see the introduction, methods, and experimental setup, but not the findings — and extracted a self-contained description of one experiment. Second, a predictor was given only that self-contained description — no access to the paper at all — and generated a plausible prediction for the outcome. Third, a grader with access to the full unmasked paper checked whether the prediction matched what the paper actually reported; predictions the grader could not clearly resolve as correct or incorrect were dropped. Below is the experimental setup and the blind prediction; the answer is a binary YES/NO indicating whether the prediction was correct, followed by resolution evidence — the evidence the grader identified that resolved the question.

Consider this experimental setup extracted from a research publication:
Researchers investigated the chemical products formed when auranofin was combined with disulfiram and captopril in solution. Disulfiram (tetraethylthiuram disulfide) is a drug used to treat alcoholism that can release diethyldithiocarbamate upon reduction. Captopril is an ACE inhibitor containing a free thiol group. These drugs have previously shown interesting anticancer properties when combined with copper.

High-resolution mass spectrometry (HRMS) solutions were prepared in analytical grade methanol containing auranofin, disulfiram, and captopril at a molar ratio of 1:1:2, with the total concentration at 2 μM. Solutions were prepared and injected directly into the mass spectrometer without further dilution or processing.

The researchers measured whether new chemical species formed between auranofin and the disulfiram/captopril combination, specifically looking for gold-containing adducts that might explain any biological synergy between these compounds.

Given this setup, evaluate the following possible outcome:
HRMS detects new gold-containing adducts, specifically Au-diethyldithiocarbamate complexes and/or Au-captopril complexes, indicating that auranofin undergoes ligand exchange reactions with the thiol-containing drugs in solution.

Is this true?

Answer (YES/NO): YES